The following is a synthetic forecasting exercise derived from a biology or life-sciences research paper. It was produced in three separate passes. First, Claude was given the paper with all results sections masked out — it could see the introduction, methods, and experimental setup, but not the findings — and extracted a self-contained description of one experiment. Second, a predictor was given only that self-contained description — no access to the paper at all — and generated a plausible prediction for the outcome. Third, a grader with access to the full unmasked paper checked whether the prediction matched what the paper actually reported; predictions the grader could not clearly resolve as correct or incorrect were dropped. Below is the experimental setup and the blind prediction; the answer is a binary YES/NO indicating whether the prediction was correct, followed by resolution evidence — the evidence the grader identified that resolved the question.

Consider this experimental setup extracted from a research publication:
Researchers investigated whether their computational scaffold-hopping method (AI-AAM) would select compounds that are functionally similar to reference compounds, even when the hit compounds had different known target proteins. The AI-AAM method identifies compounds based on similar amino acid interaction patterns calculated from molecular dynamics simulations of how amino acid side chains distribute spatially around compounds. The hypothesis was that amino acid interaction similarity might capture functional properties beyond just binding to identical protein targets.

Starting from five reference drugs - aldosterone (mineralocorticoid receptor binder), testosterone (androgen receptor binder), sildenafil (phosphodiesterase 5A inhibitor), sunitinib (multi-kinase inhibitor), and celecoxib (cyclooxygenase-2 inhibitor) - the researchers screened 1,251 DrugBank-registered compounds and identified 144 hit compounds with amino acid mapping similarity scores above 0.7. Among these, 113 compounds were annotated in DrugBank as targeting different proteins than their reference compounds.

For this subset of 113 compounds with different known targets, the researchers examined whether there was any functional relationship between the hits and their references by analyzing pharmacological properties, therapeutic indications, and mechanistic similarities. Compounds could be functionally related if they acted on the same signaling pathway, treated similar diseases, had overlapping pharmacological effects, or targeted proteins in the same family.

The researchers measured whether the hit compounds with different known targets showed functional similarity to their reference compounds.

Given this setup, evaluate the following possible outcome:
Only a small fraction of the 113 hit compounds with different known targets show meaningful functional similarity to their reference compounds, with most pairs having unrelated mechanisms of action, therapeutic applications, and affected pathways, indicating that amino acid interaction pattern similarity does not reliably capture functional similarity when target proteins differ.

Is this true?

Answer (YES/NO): NO